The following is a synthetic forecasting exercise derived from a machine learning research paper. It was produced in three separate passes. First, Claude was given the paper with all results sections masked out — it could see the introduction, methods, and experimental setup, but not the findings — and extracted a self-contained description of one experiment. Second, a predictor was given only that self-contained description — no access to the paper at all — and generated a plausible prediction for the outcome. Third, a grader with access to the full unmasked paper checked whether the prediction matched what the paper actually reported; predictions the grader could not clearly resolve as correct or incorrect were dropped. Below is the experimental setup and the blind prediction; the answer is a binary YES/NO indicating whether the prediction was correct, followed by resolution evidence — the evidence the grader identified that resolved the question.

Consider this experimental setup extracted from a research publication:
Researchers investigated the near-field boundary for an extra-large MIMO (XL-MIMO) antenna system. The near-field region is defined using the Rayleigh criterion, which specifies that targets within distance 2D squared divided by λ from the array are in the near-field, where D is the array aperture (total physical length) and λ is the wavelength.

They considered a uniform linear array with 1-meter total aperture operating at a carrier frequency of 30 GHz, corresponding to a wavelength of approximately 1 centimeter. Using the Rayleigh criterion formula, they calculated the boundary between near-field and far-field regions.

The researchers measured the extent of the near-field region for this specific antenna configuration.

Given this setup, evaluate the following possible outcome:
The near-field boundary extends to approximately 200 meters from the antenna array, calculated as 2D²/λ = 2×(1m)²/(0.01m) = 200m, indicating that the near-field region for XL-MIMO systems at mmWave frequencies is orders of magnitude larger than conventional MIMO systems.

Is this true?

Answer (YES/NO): YES